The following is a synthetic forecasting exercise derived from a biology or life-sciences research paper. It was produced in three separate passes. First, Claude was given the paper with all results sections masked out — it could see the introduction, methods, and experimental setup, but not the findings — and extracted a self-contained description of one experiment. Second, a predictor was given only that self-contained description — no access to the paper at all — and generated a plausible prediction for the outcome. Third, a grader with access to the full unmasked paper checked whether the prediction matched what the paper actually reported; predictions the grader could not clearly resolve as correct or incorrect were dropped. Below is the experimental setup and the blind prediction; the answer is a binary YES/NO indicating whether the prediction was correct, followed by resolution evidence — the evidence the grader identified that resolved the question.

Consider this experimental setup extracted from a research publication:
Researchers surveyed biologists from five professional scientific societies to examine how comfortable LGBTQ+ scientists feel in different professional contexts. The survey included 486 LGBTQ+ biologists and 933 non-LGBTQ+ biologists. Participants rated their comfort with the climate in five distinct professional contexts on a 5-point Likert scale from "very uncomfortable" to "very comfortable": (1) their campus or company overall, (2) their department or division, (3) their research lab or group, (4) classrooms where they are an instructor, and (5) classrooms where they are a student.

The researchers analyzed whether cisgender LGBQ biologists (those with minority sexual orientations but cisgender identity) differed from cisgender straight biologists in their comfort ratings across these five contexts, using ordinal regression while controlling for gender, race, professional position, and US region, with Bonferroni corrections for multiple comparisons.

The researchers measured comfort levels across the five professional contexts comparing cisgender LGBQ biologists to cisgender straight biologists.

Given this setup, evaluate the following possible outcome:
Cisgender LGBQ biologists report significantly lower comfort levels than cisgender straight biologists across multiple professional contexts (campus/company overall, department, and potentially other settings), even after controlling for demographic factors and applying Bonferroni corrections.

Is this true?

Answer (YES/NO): NO